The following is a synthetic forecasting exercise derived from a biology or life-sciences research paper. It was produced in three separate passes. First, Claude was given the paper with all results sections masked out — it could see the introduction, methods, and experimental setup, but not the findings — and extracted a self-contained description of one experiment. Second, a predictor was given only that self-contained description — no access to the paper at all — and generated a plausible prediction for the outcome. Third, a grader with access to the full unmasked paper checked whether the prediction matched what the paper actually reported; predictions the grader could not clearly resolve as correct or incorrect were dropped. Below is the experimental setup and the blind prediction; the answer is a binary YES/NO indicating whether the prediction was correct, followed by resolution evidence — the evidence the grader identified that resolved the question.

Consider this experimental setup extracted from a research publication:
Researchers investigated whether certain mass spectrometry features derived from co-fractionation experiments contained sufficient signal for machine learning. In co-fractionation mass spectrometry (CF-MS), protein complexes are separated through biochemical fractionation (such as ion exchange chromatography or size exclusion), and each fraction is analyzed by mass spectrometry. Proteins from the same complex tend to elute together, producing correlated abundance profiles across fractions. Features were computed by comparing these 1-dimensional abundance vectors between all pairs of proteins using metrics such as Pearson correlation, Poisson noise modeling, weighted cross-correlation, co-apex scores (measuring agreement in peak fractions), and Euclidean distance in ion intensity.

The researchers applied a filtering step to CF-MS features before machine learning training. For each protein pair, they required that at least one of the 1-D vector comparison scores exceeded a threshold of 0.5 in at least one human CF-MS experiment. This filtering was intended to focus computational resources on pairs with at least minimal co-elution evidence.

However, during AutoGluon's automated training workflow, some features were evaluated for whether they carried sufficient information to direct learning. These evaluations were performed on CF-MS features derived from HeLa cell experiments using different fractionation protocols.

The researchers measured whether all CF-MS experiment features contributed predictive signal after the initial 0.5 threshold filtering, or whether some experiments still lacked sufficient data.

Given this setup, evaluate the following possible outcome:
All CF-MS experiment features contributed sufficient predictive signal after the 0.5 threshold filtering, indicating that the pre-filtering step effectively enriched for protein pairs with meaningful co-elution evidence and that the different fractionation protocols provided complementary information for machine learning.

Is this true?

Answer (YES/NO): NO